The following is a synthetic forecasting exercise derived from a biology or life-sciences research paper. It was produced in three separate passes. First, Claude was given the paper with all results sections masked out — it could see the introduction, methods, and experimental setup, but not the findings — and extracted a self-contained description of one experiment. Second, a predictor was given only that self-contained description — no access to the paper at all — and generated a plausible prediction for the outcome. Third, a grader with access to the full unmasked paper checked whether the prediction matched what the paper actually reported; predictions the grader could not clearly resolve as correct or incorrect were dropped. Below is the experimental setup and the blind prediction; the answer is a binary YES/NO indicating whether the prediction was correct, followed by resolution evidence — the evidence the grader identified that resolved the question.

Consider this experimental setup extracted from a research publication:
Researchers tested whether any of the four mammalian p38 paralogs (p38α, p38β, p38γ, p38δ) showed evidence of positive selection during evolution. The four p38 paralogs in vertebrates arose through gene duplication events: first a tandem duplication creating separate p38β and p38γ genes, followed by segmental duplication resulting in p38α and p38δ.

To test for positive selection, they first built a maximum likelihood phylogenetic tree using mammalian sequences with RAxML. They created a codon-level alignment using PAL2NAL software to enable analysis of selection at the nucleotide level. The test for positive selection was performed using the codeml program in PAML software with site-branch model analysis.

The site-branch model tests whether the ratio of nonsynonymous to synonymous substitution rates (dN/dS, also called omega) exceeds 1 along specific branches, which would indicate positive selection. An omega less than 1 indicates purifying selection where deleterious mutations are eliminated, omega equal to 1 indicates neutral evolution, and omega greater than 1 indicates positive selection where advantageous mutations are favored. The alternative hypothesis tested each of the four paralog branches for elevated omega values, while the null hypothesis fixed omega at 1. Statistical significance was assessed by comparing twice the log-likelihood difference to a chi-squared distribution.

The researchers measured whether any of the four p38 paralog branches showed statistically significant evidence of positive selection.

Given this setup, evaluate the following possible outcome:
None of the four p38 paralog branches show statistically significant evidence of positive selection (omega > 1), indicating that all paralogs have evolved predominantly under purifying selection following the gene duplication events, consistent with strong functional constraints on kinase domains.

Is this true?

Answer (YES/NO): NO